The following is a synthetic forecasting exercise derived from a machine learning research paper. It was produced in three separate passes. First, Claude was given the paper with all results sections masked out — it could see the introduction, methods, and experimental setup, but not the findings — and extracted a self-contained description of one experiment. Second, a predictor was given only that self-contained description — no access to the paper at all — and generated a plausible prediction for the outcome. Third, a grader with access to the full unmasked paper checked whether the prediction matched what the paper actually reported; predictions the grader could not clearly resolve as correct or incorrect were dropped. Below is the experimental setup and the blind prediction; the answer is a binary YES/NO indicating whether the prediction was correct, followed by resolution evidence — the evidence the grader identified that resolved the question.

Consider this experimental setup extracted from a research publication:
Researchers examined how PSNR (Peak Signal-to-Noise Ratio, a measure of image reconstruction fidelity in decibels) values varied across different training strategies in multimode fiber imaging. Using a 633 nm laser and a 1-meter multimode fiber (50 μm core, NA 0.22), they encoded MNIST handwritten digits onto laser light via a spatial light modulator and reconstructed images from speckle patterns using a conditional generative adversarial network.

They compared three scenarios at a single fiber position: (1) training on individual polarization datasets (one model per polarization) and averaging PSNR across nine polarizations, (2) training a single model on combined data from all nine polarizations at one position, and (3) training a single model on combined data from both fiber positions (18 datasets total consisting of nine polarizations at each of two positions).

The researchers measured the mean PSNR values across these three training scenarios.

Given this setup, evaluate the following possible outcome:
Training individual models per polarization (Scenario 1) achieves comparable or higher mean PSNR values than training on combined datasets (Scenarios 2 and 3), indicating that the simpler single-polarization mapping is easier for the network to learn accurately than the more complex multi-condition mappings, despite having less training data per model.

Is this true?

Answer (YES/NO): YES